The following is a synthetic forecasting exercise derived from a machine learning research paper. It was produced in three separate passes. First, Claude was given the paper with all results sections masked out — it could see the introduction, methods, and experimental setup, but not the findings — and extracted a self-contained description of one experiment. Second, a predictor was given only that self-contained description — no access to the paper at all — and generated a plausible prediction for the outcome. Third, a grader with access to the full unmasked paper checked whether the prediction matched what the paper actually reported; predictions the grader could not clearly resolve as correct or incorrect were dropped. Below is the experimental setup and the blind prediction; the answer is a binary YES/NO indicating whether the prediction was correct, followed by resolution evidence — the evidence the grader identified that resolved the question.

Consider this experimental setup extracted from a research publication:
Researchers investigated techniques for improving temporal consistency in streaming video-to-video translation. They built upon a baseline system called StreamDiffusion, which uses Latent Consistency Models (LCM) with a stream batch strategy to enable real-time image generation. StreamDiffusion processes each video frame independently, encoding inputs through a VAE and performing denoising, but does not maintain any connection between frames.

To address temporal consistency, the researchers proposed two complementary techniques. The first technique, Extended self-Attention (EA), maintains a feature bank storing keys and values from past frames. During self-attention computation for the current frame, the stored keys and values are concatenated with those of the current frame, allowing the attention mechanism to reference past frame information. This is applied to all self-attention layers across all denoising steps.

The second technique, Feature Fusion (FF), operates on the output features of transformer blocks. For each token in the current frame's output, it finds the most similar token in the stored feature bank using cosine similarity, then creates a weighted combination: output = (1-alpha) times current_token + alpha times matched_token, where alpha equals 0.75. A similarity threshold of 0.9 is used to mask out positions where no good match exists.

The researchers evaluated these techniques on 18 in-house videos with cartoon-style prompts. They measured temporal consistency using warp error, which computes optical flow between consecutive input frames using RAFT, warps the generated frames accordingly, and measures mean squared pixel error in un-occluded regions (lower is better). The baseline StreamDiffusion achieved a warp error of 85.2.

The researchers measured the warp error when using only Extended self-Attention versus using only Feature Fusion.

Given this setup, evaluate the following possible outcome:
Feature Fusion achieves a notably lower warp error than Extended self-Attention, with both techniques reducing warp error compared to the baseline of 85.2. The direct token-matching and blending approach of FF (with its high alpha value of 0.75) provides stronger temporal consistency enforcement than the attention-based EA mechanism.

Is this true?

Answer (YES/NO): NO